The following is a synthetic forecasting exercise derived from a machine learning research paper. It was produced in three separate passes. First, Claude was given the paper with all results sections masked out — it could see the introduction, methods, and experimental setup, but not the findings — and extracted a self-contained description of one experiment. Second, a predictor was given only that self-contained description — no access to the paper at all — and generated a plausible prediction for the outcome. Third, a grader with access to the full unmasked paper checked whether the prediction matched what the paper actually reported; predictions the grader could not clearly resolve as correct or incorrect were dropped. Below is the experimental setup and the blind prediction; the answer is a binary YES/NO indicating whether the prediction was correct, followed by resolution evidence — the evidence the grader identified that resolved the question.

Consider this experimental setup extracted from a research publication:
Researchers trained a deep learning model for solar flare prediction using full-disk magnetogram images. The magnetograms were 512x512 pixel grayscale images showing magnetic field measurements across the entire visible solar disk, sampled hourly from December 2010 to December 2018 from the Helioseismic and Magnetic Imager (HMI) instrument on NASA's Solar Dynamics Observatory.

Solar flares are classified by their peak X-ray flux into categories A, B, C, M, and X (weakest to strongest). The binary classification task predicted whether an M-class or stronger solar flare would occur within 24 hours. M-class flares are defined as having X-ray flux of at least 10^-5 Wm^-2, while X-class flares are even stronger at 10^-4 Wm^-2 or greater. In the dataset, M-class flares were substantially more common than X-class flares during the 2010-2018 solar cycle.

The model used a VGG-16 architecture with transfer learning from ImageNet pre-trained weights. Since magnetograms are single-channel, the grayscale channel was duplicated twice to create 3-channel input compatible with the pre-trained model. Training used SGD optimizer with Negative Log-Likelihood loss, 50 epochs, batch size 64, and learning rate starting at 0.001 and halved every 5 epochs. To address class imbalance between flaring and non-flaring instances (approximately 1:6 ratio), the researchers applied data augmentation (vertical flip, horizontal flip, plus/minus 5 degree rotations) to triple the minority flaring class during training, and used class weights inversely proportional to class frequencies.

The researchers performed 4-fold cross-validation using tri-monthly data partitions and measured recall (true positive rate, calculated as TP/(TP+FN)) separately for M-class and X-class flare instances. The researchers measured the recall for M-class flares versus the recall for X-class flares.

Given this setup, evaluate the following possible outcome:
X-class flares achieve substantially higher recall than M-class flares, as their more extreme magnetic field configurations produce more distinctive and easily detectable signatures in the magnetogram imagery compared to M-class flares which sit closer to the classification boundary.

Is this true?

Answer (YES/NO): YES